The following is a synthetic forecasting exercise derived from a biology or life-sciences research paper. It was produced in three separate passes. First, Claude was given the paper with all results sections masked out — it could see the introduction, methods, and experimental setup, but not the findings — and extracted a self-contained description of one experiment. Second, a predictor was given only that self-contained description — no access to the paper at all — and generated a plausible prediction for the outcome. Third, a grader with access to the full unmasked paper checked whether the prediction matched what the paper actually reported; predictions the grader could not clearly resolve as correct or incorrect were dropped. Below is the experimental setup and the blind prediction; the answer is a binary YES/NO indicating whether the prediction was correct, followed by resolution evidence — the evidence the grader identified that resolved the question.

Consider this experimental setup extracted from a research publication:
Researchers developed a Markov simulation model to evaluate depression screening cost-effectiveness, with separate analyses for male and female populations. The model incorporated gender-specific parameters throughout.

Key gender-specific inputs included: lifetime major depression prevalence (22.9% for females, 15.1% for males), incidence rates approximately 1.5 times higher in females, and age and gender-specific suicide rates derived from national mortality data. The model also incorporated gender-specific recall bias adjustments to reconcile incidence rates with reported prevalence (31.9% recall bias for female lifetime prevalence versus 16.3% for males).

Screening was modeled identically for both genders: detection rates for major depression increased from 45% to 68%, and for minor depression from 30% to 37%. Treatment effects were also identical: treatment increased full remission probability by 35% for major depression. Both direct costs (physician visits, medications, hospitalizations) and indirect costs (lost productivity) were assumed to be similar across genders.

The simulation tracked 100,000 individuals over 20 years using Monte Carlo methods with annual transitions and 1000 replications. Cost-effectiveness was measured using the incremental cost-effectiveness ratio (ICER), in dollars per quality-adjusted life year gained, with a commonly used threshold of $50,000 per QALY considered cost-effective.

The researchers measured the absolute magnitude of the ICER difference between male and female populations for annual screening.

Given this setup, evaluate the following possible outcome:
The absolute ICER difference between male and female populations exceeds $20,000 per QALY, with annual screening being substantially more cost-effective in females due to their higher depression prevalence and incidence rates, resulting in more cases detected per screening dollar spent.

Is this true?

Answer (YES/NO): YES